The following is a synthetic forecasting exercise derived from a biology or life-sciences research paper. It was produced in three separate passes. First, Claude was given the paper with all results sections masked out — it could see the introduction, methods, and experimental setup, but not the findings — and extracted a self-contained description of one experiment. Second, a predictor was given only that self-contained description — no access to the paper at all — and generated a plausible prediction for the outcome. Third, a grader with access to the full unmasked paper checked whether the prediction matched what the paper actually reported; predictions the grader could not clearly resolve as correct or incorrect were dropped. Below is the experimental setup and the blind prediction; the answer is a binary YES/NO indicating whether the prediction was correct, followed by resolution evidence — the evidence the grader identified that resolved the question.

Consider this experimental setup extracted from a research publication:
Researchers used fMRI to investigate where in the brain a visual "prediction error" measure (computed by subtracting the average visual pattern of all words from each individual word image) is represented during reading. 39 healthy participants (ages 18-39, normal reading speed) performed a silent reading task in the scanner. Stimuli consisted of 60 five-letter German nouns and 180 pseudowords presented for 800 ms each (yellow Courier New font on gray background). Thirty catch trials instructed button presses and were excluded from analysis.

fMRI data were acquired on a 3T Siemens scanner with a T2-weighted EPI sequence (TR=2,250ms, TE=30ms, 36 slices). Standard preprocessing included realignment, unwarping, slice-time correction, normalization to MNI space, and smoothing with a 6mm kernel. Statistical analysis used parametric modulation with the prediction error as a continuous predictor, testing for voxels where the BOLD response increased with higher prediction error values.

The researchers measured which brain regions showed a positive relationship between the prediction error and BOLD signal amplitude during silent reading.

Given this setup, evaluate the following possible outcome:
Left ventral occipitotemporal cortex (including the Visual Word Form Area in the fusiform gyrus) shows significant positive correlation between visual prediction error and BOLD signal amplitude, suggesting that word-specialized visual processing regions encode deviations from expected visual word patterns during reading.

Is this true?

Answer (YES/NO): NO